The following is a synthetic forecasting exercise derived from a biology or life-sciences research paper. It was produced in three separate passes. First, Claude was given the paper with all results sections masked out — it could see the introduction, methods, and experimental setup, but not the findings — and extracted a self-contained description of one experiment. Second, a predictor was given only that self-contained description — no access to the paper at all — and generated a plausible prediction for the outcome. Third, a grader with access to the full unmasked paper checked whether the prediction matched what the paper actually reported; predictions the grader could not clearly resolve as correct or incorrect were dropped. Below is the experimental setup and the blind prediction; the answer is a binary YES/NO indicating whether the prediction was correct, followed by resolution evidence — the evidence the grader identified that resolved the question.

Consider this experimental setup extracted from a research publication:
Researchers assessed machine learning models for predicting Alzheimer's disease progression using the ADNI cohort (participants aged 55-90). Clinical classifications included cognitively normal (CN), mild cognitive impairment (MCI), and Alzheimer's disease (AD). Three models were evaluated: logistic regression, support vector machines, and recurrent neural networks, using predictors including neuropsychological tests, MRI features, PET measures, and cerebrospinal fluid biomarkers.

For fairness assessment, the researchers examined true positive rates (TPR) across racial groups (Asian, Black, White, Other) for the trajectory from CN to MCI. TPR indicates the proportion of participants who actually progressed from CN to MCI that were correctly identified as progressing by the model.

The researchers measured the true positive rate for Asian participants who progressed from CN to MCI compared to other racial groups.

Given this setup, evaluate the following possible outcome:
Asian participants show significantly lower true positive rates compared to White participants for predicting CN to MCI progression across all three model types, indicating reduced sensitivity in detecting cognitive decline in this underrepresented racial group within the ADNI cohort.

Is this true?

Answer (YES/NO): NO